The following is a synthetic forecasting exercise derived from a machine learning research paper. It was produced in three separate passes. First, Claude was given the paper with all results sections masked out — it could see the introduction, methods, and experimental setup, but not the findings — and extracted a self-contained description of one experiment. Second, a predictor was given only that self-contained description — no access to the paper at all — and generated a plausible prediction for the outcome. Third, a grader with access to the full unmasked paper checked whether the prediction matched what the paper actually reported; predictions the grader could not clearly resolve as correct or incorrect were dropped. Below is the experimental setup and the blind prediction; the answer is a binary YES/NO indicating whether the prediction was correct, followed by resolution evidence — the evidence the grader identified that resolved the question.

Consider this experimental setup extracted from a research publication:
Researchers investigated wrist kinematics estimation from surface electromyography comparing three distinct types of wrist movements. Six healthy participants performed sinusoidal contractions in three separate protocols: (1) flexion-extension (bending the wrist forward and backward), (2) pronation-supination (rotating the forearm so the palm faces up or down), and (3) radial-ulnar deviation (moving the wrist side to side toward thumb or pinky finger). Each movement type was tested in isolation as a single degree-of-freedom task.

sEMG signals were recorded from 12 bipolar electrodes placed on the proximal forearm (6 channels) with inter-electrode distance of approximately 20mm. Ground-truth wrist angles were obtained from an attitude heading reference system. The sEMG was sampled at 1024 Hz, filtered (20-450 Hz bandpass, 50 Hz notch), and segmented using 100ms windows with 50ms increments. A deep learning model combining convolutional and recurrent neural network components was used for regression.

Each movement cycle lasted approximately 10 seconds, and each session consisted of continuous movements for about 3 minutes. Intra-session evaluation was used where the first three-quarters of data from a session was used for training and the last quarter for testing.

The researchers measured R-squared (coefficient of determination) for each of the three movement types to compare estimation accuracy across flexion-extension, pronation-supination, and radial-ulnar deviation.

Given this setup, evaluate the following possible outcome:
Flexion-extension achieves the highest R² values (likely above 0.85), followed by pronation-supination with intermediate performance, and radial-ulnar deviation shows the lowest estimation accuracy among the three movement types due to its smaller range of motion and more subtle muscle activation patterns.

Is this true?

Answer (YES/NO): NO